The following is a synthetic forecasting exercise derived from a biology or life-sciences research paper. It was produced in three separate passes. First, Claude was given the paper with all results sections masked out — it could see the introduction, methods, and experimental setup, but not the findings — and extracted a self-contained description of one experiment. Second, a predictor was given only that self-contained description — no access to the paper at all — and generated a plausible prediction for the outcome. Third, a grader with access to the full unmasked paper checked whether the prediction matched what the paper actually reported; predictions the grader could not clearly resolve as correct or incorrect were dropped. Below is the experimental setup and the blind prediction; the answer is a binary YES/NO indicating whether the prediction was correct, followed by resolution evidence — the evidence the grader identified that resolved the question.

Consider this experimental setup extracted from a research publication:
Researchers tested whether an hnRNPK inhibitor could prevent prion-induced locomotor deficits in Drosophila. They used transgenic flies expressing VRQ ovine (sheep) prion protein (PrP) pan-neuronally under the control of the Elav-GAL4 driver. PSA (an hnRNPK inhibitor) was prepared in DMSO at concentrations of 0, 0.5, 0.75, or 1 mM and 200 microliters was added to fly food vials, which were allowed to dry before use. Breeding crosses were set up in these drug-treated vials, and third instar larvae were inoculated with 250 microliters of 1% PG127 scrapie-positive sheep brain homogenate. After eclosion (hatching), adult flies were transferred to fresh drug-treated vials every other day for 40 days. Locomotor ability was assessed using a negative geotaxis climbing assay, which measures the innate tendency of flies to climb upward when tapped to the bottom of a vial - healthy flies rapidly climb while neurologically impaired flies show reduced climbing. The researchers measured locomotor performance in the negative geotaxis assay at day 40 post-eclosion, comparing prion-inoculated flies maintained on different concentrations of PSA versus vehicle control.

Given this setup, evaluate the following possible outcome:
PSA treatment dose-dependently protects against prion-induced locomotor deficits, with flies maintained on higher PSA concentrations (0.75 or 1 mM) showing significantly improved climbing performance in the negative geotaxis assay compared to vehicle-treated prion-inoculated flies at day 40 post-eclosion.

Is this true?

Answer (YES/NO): YES